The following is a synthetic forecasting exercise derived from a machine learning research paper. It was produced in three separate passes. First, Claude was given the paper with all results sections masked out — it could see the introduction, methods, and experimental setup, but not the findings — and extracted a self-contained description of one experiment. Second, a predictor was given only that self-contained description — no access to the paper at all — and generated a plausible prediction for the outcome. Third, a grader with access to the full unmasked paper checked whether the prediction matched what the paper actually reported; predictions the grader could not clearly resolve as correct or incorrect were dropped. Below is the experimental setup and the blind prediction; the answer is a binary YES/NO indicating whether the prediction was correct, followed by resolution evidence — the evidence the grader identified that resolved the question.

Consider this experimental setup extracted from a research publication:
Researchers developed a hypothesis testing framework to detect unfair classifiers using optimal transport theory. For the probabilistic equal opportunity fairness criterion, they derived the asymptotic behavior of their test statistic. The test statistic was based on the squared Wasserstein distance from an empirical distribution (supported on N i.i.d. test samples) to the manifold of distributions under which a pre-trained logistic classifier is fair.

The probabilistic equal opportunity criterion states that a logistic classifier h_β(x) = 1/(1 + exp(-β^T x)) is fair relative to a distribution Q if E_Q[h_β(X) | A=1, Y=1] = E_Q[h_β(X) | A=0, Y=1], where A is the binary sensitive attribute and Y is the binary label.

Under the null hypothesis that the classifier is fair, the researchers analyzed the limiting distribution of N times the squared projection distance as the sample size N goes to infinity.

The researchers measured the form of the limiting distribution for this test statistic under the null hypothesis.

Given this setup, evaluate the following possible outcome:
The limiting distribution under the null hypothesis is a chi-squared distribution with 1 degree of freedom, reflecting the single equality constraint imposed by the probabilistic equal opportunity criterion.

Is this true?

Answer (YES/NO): NO